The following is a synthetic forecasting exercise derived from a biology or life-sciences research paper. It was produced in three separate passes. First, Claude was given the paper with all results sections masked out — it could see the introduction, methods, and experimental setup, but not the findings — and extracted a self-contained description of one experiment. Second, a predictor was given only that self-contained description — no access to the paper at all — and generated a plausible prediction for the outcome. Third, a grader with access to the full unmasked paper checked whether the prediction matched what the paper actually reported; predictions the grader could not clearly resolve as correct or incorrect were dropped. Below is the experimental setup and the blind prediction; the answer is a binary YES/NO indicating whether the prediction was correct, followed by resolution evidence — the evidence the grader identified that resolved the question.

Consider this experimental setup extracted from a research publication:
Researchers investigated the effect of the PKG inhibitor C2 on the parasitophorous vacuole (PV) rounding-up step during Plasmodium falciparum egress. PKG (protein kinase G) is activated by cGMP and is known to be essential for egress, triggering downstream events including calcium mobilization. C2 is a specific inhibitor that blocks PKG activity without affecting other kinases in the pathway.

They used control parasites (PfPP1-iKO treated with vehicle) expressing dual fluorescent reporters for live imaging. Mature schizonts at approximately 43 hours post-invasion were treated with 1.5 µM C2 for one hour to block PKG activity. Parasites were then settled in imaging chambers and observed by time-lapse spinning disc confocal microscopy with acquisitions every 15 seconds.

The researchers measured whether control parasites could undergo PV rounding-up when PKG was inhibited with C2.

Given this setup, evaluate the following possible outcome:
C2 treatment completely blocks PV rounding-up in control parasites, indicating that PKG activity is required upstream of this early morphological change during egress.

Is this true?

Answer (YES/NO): NO